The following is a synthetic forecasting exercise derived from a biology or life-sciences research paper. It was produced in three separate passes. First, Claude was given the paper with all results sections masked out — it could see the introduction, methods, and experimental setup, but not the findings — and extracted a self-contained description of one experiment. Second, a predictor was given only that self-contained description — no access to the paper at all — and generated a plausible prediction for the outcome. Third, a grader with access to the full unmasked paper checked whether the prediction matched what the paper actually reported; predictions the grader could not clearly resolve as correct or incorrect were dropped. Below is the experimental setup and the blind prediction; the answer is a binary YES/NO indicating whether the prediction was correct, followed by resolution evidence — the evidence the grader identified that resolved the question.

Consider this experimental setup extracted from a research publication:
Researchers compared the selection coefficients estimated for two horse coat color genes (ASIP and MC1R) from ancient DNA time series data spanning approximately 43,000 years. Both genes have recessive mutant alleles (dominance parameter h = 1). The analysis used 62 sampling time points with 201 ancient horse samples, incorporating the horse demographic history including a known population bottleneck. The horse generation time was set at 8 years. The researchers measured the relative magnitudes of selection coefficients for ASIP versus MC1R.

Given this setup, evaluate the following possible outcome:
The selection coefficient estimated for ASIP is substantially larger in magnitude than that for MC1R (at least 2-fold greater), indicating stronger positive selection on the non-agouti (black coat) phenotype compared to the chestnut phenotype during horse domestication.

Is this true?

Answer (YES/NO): NO